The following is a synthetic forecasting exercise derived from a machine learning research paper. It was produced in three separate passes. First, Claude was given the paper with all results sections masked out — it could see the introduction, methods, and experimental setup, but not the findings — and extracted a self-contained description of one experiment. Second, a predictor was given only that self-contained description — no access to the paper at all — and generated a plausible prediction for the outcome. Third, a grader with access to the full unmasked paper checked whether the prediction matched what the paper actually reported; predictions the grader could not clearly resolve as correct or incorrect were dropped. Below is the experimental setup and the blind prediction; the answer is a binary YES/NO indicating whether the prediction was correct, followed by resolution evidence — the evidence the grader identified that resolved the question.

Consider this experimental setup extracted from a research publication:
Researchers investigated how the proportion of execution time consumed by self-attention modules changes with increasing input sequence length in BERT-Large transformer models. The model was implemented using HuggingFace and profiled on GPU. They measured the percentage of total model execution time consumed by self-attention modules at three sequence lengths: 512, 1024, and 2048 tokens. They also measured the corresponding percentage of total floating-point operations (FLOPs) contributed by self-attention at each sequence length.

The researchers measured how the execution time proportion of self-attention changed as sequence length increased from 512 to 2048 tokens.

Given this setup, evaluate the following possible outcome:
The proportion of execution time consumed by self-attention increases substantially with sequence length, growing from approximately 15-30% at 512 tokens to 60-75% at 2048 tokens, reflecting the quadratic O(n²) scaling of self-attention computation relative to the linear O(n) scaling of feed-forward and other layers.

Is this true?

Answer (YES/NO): NO